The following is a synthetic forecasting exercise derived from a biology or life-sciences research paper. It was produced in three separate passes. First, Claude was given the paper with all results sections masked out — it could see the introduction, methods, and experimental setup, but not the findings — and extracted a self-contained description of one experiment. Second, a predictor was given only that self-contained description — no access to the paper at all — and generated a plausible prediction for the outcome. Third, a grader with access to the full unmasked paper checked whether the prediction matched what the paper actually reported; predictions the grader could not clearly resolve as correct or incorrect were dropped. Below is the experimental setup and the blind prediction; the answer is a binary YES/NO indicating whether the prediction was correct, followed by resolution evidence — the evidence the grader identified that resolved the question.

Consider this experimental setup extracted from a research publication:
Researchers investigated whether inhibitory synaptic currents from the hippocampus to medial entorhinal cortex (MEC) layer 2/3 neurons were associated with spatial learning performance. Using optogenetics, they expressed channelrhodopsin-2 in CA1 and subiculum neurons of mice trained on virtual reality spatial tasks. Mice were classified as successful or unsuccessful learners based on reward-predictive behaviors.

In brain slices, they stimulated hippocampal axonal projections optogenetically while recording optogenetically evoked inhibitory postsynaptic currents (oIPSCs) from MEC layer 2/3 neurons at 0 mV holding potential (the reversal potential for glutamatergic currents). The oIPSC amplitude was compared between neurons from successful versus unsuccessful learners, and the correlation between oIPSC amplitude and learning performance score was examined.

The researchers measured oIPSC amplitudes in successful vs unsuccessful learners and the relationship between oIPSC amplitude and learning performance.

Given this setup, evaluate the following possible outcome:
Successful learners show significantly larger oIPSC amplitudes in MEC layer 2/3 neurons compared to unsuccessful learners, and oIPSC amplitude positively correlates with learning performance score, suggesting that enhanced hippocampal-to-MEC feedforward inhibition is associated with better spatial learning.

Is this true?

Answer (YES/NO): NO